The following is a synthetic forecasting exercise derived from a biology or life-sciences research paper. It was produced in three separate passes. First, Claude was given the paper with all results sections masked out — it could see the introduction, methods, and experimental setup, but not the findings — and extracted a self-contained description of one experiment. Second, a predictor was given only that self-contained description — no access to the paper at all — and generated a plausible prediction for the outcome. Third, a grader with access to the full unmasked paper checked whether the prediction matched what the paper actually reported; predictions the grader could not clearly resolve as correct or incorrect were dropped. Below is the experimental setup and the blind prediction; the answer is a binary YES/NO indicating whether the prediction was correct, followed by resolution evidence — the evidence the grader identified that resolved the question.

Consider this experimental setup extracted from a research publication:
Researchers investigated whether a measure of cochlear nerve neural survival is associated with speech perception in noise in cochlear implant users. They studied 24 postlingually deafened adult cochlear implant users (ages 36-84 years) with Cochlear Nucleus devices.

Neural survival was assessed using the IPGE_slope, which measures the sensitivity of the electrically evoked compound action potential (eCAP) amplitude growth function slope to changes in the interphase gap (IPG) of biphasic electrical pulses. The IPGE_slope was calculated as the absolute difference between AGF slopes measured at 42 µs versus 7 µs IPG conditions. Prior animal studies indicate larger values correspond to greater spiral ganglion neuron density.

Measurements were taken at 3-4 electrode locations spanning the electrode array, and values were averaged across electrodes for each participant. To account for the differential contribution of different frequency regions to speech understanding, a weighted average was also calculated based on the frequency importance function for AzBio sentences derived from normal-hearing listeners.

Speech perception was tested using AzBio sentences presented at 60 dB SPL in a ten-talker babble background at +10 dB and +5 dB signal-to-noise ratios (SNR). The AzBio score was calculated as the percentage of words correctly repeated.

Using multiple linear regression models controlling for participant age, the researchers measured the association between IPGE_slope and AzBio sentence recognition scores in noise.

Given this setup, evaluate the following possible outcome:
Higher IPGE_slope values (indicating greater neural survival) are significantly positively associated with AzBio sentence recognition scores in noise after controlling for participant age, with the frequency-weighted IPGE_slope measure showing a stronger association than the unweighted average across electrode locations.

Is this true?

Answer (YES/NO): NO